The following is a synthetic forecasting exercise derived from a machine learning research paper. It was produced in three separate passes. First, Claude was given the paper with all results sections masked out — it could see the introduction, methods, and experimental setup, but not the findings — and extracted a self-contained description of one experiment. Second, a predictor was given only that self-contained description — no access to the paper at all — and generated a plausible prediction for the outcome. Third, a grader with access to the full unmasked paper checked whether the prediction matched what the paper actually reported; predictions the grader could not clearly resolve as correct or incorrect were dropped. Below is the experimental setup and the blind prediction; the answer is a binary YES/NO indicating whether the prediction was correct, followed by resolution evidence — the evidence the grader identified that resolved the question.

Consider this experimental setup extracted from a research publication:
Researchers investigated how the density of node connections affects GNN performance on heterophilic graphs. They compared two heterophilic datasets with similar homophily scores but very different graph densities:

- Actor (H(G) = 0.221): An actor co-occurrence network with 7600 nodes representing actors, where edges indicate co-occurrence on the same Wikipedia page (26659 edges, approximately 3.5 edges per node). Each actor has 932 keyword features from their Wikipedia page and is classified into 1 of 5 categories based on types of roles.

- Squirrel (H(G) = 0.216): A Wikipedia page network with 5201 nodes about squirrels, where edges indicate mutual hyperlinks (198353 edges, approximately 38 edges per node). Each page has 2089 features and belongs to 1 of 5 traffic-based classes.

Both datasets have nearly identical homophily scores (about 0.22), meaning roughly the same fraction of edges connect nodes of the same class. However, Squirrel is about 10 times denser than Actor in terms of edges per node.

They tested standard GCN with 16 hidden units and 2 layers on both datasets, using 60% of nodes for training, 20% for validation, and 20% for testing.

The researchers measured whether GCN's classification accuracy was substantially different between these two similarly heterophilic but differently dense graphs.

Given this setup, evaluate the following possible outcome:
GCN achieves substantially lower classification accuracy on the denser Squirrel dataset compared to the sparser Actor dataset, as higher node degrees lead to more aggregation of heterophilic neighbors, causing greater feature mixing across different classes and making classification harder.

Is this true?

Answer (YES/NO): YES